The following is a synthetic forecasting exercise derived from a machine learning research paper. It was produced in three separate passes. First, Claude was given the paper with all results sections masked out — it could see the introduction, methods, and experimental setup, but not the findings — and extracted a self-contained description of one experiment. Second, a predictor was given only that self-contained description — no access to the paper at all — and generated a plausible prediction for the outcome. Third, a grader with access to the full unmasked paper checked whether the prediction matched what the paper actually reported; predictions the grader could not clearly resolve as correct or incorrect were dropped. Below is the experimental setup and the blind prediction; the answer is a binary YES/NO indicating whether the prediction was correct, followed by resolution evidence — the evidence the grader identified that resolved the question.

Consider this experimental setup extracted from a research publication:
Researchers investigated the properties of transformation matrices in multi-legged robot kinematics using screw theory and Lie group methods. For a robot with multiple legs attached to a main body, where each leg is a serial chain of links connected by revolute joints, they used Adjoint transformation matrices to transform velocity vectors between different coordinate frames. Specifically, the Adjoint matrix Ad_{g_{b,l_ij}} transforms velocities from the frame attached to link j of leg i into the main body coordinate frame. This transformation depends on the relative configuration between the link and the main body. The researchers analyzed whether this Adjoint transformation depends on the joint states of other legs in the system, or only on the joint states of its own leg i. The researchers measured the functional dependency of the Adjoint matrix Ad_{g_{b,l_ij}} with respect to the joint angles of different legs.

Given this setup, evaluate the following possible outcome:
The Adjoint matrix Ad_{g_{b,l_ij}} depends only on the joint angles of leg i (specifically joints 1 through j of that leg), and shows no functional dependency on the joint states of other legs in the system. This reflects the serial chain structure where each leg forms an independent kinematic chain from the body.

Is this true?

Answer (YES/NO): YES